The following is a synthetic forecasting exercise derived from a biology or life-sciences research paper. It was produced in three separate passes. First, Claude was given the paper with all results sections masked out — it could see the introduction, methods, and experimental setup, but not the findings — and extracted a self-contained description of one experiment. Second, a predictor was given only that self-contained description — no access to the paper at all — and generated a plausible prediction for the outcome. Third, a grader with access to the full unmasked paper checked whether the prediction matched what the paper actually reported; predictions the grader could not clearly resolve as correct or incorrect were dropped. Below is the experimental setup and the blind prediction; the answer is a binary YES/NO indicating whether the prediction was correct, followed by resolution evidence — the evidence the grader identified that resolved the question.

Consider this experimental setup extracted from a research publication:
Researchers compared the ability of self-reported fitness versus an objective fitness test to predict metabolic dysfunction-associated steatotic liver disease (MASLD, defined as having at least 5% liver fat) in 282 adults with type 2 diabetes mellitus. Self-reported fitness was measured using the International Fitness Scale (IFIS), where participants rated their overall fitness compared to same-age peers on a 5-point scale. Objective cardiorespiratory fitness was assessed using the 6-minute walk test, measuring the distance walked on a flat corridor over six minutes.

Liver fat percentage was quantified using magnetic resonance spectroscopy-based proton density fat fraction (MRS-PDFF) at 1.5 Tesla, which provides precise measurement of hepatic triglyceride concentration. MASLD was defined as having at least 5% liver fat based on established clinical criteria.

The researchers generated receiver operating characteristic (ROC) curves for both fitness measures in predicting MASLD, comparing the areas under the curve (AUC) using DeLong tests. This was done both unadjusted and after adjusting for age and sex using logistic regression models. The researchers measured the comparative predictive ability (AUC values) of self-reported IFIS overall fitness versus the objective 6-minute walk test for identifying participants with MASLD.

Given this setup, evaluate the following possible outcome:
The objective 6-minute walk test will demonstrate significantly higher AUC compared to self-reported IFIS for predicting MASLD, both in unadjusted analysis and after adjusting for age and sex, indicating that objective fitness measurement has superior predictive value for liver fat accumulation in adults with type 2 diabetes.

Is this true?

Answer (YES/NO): NO